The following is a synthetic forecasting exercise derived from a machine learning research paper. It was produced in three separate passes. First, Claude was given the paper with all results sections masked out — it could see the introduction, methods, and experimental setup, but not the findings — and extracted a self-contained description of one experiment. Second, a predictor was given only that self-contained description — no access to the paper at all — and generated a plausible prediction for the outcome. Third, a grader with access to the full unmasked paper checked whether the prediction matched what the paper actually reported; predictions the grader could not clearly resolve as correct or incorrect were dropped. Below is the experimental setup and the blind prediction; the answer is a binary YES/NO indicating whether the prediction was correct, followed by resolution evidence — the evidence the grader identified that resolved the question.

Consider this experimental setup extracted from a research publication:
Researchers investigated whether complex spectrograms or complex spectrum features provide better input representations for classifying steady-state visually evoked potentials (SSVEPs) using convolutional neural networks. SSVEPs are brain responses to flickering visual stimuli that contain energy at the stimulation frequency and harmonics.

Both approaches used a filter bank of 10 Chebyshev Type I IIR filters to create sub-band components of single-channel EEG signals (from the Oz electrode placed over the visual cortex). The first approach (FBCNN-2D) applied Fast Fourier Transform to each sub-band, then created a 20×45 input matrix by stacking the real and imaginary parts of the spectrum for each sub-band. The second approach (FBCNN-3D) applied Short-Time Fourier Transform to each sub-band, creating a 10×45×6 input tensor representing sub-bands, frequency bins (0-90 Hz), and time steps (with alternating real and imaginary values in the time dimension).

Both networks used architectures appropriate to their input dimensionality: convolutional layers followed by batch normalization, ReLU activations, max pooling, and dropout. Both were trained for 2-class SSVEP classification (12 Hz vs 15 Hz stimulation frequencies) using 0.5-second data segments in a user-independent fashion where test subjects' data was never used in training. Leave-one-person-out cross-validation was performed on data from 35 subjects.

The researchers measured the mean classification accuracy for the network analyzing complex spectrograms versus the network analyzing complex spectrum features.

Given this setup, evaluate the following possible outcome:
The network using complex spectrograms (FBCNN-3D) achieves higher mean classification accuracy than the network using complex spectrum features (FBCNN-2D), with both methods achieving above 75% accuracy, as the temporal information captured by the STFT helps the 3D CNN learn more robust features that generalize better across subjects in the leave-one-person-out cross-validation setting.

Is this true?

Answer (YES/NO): YES